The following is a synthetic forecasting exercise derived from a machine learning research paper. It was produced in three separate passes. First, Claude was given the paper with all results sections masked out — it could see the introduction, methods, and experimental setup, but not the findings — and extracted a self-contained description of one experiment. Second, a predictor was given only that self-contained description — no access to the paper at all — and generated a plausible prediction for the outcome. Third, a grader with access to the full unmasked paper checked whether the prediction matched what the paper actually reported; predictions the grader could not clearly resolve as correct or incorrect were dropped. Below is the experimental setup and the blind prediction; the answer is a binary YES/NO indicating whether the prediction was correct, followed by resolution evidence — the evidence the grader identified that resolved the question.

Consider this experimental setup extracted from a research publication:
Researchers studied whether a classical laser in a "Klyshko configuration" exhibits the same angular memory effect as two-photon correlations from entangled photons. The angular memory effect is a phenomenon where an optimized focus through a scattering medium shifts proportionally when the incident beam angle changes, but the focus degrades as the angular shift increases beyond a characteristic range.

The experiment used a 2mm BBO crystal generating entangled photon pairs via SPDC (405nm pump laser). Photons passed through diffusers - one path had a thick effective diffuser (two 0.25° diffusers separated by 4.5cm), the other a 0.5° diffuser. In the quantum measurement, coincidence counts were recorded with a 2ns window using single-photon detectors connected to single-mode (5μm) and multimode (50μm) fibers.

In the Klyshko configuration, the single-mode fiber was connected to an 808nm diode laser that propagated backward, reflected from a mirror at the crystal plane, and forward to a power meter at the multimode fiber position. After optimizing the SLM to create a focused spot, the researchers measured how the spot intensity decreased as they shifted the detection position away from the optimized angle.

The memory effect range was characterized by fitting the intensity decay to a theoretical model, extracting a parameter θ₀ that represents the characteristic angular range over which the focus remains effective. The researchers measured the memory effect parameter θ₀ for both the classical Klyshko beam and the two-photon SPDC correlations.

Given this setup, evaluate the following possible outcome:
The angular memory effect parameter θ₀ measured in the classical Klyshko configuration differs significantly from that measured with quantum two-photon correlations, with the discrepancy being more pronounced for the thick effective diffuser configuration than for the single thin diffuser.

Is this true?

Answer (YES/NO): NO